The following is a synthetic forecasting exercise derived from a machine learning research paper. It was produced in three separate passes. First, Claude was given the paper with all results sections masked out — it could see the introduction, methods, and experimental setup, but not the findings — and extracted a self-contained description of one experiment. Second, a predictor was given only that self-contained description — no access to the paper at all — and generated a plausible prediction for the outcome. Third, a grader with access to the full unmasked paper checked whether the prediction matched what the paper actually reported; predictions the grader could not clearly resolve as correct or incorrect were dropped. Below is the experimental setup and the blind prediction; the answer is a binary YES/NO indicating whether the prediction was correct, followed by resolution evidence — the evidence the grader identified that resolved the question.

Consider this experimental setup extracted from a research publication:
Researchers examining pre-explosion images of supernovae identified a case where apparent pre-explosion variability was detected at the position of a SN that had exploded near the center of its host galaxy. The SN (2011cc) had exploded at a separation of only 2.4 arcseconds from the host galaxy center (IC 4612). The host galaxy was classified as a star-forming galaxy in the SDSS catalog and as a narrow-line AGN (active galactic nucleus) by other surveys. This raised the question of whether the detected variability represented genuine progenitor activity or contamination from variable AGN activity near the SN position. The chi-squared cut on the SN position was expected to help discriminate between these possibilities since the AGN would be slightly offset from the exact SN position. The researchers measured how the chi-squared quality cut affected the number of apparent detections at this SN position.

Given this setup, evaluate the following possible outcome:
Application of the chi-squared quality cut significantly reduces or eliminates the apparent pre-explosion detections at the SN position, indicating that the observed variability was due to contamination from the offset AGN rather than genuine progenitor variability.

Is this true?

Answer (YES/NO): YES